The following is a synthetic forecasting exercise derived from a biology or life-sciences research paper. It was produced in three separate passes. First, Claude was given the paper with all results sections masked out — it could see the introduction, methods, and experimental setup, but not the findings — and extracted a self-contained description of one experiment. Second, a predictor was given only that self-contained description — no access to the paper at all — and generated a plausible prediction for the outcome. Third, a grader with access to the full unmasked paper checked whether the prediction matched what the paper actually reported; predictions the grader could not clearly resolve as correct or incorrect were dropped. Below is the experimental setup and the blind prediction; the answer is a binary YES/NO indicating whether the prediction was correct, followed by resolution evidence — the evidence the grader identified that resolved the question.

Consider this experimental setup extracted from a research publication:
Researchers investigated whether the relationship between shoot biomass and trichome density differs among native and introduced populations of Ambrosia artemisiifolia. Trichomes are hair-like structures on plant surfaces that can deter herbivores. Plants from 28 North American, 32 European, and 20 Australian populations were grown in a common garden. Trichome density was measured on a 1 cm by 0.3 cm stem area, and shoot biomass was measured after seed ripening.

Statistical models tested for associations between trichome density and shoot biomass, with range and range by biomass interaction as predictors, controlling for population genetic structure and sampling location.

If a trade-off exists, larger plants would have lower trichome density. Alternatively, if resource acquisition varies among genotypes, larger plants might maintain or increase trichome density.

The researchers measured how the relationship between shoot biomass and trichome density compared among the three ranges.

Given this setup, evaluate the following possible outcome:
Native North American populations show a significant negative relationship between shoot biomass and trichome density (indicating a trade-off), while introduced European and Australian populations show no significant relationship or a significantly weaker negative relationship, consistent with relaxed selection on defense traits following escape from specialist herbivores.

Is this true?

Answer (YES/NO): NO